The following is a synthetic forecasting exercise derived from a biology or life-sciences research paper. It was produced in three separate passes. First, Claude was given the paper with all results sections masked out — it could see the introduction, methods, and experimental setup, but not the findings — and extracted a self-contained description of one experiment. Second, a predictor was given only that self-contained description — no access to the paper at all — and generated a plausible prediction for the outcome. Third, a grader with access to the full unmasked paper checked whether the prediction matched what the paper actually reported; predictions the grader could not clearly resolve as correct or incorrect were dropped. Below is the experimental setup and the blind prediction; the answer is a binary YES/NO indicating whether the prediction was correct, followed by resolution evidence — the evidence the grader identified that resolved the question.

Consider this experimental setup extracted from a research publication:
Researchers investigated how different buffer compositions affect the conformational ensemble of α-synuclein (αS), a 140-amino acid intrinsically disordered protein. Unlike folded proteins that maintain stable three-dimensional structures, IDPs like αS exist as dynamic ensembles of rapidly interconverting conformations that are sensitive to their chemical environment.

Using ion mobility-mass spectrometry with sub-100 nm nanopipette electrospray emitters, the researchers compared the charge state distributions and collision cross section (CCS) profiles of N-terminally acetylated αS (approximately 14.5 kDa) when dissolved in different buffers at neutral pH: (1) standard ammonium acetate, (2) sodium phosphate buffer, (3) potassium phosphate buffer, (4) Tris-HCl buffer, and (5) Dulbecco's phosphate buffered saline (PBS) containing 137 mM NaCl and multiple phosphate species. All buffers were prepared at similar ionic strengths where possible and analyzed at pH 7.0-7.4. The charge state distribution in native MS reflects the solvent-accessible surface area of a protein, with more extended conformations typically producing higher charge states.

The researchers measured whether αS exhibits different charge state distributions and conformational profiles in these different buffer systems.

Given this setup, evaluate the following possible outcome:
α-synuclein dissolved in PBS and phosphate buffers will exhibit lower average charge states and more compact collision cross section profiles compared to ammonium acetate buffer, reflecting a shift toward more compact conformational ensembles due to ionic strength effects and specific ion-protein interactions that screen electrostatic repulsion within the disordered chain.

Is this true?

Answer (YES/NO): NO